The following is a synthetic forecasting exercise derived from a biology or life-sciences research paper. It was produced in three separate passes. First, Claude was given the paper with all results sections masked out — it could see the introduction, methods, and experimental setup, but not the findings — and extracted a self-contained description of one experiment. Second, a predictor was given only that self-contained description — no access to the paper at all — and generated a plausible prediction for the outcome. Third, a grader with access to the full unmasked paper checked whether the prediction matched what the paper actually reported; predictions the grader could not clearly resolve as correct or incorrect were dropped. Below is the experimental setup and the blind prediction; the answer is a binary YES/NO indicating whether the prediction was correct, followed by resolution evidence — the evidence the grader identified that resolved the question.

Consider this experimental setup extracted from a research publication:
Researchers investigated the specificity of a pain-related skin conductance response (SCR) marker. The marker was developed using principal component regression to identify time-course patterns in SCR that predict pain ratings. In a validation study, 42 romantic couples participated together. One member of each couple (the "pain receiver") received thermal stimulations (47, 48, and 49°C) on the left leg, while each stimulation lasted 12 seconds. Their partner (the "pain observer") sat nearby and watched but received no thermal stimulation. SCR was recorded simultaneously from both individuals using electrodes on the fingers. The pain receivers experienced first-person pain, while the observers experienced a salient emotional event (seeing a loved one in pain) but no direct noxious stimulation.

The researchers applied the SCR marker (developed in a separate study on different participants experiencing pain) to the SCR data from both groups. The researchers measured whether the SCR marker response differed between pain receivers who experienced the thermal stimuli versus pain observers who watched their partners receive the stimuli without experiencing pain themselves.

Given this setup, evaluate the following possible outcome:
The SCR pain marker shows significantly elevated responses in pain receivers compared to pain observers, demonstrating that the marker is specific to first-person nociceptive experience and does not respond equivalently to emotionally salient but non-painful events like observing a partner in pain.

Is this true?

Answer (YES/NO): YES